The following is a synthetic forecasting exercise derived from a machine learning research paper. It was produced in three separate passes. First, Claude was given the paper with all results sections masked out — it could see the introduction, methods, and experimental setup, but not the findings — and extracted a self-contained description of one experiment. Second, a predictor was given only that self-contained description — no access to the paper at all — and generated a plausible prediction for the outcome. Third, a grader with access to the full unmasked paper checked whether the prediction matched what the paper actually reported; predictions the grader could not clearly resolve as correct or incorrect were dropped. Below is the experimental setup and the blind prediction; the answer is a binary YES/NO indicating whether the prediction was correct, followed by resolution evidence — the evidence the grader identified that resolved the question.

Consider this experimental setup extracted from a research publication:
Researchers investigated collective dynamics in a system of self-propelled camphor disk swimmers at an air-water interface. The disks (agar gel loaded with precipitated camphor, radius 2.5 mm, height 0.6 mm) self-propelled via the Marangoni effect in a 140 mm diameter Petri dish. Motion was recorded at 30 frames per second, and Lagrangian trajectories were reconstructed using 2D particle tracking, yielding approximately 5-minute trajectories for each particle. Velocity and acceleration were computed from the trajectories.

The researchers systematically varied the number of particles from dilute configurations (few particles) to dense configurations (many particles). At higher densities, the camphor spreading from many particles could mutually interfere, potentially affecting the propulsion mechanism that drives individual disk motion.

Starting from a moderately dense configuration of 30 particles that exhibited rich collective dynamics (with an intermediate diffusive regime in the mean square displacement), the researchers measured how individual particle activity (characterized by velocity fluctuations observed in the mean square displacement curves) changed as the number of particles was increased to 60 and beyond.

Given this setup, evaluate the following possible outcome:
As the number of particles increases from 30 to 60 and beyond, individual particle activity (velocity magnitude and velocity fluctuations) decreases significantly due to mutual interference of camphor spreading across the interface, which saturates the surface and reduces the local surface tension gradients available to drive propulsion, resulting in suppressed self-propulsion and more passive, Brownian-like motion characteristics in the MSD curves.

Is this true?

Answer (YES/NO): NO